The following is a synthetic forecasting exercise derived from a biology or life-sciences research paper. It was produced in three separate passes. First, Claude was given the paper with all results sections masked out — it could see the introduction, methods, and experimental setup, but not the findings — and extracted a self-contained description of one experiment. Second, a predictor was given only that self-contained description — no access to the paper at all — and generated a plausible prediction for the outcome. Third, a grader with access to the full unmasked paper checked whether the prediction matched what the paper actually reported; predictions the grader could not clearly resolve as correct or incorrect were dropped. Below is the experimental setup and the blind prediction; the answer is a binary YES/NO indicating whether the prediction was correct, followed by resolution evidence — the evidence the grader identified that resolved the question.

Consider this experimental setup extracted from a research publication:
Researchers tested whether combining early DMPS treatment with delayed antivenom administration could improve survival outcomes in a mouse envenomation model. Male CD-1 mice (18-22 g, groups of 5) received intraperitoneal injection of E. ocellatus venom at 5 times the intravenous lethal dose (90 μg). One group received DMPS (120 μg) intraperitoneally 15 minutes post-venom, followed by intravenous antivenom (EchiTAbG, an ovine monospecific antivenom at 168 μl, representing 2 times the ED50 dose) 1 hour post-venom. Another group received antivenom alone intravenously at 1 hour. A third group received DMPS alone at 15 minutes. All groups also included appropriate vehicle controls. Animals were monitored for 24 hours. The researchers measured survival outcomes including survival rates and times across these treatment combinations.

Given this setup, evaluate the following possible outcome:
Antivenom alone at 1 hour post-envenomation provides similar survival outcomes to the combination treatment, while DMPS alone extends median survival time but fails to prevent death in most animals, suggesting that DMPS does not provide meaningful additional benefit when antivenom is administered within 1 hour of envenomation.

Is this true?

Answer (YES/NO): NO